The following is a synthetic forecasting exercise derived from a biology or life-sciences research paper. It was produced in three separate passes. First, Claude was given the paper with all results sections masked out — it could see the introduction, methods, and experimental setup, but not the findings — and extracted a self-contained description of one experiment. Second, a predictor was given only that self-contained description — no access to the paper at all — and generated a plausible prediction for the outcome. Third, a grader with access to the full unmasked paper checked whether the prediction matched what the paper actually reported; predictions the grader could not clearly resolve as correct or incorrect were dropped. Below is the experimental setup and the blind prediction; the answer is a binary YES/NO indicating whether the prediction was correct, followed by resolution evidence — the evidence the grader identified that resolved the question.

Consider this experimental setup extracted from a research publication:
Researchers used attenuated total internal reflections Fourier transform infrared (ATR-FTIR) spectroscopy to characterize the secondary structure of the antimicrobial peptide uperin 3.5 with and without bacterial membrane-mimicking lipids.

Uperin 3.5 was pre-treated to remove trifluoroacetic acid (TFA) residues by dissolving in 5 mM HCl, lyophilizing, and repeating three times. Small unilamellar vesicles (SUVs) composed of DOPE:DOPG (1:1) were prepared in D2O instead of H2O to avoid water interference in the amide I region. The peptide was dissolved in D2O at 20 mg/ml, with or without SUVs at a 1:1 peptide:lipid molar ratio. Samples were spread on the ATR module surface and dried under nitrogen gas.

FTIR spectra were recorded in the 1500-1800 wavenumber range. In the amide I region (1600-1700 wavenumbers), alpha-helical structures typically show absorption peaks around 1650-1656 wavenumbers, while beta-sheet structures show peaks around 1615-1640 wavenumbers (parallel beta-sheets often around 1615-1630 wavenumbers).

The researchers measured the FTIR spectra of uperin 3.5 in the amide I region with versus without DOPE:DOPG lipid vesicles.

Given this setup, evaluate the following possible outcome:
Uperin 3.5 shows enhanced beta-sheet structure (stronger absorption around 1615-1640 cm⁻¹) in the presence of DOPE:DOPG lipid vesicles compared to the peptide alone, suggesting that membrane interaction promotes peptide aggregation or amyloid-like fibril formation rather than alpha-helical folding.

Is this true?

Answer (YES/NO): NO